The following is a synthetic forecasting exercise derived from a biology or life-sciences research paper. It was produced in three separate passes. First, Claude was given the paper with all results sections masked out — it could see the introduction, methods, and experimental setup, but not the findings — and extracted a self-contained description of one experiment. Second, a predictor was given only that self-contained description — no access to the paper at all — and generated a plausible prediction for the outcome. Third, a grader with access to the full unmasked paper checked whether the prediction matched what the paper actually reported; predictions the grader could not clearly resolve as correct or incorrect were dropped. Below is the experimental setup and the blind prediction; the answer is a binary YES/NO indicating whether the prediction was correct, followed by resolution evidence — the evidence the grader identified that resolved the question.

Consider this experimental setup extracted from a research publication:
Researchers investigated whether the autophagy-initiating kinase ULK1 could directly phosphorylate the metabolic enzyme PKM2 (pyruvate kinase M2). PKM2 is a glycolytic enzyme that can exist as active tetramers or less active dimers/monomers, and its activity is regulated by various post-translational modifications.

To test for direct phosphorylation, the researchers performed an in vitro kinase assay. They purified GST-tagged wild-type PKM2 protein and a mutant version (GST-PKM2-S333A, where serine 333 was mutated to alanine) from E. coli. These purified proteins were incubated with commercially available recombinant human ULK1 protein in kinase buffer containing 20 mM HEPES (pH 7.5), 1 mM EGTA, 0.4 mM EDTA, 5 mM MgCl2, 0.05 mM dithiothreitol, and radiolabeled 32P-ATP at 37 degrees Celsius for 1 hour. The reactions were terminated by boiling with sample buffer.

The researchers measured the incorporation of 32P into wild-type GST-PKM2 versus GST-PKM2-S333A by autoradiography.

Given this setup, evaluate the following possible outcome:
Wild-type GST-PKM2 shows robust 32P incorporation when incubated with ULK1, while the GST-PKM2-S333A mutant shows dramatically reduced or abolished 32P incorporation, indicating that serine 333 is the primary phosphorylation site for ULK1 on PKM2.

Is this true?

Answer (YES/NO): YES